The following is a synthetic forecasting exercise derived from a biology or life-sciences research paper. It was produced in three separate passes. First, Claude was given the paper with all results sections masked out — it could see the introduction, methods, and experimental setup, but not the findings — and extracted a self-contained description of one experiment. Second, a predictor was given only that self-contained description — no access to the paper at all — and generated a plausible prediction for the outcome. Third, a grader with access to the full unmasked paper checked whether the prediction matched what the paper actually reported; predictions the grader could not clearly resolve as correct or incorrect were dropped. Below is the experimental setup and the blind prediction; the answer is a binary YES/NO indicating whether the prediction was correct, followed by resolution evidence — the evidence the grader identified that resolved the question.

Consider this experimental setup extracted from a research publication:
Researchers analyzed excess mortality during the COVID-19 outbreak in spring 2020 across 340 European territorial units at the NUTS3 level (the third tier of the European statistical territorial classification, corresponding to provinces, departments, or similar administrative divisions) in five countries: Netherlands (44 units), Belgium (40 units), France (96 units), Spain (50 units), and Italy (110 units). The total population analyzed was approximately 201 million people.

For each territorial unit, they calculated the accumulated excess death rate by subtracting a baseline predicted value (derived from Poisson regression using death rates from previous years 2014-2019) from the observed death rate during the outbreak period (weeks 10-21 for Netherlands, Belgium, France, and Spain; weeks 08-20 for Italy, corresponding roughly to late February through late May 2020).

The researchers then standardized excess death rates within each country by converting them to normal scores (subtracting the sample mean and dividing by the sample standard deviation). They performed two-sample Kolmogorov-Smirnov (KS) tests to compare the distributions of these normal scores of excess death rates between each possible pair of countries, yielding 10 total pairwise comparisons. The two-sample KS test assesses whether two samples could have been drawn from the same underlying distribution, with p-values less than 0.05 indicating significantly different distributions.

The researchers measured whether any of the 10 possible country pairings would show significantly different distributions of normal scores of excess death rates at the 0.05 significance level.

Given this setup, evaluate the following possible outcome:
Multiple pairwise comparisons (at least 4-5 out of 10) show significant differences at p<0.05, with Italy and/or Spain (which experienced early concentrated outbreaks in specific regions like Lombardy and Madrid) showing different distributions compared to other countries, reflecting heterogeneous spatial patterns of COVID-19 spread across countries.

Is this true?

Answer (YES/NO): NO